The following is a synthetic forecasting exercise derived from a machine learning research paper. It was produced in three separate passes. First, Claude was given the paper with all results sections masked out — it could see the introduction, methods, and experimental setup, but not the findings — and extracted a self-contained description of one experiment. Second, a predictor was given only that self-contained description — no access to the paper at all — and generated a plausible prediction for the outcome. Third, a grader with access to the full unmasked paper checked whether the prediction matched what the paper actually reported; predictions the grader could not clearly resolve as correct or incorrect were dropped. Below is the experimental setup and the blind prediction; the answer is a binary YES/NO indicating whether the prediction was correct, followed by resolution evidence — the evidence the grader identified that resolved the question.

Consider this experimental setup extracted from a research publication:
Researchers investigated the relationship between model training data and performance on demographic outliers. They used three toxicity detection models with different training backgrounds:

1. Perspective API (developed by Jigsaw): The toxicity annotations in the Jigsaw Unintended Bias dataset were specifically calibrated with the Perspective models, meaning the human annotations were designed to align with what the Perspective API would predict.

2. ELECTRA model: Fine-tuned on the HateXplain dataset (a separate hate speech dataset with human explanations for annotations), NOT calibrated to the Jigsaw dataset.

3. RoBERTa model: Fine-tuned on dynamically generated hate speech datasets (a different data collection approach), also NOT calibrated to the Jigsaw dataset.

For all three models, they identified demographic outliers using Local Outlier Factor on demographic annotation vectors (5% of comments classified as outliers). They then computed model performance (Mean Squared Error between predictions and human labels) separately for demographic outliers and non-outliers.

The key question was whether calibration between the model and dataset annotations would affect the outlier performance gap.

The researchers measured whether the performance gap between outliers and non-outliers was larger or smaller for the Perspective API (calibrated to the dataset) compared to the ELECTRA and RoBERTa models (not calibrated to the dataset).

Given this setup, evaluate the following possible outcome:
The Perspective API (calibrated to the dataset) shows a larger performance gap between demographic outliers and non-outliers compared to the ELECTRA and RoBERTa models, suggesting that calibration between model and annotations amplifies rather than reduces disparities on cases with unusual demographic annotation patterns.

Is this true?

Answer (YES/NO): YES